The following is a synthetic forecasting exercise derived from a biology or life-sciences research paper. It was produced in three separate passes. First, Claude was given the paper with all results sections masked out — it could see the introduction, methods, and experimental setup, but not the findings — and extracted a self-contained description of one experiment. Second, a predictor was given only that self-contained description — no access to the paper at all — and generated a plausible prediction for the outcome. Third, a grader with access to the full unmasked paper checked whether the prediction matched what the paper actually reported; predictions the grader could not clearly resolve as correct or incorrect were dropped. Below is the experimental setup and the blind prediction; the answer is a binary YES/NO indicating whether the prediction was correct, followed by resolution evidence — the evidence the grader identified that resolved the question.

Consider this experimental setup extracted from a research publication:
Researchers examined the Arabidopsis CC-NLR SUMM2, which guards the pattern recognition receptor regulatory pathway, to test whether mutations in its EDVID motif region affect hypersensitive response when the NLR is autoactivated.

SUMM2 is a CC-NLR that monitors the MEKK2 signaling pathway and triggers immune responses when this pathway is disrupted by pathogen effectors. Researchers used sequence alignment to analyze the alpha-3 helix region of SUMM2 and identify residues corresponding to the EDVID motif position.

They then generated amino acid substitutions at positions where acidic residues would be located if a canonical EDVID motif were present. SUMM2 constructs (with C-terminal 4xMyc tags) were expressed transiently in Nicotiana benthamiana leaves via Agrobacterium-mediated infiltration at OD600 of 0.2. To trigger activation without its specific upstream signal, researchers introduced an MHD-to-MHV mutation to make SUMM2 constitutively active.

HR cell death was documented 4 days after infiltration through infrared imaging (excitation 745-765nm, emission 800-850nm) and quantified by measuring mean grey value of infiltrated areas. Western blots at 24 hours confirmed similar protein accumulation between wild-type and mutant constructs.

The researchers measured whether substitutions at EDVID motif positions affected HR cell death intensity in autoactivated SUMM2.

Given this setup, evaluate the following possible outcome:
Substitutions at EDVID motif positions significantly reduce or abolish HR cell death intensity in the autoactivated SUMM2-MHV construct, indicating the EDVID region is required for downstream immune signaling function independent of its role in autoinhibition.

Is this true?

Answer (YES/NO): NO